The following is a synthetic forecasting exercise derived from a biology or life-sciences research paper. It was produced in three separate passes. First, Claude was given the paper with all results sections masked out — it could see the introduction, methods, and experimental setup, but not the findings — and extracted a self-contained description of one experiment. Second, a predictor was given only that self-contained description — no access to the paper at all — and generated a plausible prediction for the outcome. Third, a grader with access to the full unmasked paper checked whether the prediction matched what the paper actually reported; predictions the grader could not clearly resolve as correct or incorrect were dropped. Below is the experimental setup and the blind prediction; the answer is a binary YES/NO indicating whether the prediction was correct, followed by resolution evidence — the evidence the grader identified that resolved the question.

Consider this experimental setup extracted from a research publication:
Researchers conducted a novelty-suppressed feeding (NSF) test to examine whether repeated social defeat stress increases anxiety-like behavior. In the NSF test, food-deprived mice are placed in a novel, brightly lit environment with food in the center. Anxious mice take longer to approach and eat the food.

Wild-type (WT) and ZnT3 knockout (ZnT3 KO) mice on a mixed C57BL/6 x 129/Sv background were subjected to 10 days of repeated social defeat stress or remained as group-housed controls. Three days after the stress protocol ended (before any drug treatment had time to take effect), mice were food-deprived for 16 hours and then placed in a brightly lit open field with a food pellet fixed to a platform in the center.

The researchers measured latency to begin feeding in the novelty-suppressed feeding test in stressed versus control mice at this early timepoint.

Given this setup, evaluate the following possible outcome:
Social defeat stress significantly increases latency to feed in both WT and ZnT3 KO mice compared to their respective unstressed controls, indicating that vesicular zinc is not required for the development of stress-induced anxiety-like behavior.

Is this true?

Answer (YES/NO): YES